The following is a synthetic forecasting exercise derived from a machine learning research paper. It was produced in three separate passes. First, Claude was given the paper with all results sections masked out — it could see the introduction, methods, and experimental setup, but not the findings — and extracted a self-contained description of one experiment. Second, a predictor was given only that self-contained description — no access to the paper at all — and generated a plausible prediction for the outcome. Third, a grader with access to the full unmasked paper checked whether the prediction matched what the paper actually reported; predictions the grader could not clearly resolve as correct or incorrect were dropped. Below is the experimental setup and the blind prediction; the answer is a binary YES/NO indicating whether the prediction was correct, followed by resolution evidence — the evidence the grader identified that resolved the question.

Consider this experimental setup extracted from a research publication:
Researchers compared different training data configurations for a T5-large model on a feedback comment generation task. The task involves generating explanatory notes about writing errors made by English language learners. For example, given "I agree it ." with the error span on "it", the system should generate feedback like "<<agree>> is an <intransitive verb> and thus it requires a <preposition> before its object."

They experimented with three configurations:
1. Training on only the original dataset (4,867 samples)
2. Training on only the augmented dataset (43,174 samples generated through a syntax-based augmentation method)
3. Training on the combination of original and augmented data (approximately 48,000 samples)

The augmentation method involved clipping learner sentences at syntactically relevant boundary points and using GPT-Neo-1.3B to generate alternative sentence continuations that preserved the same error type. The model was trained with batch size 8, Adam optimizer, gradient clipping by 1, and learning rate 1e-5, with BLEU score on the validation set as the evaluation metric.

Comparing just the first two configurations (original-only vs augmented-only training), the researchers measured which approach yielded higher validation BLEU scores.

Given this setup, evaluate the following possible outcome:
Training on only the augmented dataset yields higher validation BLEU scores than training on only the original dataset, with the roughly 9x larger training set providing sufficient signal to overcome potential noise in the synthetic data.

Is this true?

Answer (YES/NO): YES